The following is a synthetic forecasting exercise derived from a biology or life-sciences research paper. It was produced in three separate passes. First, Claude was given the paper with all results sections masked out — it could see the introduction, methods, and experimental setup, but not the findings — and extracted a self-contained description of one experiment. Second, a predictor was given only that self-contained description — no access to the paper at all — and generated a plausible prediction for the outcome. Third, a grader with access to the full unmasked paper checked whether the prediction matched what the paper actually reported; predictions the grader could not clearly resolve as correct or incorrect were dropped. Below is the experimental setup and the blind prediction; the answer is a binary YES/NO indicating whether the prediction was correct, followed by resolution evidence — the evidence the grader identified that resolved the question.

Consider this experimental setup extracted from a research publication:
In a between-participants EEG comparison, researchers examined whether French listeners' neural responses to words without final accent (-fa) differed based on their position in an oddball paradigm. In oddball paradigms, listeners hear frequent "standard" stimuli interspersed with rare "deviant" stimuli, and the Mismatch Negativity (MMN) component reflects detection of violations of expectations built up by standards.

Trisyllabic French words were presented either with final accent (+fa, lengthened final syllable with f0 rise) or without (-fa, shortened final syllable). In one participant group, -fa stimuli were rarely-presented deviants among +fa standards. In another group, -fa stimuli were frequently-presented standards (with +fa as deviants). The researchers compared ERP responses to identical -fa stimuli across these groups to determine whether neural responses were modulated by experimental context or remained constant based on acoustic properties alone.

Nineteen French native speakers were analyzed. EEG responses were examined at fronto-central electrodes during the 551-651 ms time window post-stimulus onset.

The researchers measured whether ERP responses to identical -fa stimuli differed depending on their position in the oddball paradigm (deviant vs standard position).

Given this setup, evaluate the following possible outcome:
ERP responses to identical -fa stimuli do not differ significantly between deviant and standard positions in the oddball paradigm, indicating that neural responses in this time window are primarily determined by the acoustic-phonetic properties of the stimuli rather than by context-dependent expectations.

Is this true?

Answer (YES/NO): NO